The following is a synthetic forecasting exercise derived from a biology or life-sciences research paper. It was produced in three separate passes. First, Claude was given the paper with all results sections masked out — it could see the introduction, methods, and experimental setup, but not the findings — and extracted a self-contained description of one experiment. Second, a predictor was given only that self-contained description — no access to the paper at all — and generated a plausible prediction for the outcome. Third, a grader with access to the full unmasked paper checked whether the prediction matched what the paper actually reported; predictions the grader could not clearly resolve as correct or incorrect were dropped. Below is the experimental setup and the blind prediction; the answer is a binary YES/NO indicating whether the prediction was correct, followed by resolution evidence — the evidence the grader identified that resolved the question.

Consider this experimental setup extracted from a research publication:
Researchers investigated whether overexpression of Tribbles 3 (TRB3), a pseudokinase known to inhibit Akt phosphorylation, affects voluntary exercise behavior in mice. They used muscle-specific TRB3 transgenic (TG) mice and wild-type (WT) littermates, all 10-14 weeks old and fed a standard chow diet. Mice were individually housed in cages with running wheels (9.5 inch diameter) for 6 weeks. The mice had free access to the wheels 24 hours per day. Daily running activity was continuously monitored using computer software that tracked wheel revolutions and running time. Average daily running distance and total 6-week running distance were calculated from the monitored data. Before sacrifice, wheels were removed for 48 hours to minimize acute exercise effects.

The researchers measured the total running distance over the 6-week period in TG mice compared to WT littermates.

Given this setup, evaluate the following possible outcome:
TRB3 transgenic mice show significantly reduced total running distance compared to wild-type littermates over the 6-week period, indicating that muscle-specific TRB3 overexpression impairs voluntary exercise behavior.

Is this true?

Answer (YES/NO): YES